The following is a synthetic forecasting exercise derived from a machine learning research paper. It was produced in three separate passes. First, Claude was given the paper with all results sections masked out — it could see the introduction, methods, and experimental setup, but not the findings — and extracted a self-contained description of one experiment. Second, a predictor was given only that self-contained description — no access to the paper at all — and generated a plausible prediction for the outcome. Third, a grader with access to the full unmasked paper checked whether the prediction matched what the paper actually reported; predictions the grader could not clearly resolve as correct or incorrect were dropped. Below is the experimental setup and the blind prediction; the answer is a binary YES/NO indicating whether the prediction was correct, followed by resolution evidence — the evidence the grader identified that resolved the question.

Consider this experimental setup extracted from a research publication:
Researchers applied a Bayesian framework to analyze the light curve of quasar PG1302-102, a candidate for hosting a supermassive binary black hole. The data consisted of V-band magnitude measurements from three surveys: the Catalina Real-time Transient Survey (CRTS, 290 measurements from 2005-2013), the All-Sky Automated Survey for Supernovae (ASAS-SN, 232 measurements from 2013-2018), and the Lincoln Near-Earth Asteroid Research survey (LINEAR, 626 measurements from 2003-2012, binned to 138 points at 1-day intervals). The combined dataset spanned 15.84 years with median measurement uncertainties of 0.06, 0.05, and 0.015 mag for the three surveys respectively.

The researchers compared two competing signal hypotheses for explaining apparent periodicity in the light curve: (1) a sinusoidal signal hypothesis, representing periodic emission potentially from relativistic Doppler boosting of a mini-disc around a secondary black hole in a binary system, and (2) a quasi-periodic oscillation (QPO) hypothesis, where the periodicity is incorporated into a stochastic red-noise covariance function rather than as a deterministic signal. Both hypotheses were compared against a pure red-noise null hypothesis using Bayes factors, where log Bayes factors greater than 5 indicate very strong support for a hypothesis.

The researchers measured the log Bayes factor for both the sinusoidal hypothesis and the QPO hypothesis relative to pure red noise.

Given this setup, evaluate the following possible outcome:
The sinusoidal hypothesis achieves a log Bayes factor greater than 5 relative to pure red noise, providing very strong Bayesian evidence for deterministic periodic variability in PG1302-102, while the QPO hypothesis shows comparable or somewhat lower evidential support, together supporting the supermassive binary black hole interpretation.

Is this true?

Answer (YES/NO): NO